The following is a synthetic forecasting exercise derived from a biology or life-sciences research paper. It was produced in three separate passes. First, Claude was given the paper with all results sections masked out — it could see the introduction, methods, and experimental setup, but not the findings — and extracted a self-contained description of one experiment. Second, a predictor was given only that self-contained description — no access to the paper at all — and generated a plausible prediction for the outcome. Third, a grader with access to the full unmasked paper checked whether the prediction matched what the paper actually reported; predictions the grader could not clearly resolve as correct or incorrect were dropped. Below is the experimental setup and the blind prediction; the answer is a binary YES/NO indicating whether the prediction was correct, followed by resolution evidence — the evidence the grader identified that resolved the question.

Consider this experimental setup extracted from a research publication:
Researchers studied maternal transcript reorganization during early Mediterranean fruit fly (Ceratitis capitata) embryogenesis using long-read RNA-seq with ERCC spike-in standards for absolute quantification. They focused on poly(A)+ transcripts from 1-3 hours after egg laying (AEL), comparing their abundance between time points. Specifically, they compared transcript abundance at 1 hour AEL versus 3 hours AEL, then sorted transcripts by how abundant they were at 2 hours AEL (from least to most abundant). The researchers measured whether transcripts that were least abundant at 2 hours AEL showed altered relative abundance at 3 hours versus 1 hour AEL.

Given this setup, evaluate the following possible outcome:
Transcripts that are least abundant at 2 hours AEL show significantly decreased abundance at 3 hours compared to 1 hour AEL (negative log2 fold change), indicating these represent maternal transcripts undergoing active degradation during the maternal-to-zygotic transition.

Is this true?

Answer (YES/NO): NO